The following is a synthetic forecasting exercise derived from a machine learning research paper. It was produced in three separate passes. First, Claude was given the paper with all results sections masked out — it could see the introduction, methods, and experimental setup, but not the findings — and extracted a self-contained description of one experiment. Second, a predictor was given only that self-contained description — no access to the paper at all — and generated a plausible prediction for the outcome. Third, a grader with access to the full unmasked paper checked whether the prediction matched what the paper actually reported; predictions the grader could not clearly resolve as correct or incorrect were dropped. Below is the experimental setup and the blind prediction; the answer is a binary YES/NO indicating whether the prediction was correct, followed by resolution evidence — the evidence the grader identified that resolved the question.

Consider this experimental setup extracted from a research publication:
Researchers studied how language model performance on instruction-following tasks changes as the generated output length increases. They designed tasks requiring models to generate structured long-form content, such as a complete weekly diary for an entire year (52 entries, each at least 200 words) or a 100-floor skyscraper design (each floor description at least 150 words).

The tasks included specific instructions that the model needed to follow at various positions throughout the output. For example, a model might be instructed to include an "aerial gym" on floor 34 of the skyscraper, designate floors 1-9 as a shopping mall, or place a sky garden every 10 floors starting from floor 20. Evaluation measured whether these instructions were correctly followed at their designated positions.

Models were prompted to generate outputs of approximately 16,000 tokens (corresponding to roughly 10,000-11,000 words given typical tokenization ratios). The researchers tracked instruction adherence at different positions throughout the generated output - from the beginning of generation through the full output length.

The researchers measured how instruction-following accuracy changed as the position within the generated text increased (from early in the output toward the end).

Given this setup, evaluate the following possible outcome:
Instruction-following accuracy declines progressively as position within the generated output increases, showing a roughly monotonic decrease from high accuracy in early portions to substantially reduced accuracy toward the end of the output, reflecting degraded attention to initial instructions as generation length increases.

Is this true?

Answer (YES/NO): YES